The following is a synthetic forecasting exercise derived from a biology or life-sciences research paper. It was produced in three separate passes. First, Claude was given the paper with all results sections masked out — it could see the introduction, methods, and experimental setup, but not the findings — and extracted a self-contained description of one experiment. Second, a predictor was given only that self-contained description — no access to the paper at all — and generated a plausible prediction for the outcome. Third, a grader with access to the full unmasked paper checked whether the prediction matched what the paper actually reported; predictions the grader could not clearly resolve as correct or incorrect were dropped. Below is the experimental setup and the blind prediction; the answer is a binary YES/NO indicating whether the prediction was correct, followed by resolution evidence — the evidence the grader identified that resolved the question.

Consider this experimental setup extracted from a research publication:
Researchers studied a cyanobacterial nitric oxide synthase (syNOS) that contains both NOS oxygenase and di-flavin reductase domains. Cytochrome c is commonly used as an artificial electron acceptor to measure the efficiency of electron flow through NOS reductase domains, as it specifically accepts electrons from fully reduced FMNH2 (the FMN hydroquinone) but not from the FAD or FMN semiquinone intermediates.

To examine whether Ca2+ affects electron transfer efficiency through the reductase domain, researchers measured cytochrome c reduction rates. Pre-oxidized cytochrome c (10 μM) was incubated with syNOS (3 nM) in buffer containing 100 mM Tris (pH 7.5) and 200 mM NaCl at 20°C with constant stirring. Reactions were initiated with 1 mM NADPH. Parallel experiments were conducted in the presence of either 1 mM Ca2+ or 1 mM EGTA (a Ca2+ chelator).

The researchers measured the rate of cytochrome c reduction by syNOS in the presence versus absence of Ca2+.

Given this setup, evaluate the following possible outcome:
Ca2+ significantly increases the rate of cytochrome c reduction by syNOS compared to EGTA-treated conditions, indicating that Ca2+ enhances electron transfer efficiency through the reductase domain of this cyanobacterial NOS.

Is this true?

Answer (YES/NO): NO